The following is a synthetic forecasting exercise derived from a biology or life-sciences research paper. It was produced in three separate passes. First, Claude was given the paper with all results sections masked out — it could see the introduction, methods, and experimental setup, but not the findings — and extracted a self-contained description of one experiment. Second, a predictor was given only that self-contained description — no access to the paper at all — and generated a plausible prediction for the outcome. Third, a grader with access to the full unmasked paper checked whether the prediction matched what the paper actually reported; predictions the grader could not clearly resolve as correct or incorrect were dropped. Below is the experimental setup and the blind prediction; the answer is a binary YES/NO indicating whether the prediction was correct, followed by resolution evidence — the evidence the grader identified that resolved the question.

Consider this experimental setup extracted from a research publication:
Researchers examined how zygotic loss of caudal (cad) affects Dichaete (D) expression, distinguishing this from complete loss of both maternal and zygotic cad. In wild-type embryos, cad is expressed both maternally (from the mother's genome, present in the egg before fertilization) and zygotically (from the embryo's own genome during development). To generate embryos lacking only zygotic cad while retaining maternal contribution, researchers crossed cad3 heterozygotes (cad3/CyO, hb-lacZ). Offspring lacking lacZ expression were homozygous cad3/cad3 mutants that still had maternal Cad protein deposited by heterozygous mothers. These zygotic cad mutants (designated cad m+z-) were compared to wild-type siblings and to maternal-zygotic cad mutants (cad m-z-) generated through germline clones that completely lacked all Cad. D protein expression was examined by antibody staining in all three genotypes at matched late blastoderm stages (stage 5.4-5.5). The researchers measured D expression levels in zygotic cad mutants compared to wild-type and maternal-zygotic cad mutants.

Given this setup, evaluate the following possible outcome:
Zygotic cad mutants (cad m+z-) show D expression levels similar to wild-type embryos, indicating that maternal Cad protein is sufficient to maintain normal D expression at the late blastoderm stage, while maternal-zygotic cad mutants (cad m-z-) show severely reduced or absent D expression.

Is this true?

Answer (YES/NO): YES